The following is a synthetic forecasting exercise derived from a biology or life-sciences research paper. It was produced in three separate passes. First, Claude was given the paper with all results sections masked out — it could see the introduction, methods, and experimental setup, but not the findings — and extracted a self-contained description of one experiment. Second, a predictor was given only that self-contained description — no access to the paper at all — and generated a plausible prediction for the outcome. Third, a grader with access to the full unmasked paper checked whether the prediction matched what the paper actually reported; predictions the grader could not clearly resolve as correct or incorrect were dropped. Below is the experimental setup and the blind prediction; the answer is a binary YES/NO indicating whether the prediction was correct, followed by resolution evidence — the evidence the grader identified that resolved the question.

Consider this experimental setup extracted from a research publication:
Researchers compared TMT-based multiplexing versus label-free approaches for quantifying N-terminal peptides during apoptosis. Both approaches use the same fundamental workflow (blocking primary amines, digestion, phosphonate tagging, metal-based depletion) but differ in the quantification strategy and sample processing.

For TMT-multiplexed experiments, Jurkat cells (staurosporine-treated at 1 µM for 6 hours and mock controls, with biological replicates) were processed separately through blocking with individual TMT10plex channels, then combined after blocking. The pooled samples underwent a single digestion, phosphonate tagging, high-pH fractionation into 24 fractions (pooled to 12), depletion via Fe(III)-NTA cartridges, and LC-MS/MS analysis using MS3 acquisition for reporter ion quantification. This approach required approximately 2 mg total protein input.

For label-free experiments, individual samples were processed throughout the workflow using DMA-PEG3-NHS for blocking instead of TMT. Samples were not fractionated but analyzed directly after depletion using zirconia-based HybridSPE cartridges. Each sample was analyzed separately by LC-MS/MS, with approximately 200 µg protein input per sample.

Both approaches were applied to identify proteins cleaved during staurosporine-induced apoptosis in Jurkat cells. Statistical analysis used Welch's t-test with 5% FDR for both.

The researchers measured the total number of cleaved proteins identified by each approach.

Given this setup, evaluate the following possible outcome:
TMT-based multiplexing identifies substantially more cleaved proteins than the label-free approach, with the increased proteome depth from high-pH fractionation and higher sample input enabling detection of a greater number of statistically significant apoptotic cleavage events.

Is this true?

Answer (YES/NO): YES